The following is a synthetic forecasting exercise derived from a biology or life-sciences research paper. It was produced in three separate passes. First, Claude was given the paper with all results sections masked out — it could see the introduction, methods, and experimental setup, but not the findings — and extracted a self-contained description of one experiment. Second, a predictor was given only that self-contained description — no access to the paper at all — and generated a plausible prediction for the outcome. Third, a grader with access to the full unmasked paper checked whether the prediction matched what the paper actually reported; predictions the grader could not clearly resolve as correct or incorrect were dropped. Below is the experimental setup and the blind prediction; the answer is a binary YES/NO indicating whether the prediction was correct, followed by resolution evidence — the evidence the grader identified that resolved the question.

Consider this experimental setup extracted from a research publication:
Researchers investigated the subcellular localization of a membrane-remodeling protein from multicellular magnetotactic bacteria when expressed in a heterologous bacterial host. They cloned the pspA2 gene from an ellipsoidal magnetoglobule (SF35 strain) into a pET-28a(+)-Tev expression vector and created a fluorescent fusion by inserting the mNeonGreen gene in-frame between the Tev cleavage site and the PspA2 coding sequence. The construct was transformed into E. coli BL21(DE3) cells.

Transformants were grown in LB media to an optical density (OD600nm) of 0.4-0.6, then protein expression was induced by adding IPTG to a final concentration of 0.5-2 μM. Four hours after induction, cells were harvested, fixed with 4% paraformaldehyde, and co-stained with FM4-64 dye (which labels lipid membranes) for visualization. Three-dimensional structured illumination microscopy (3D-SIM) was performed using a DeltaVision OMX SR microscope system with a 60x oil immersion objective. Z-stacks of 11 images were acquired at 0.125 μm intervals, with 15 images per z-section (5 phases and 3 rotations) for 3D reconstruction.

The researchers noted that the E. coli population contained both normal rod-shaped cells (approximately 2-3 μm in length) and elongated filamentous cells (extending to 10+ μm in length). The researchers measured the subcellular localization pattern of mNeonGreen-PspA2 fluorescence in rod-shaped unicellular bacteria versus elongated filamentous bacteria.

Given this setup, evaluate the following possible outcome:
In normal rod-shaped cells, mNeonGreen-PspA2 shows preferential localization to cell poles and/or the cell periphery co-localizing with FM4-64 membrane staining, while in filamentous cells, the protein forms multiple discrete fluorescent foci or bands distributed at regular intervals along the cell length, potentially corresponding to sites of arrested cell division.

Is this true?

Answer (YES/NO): YES